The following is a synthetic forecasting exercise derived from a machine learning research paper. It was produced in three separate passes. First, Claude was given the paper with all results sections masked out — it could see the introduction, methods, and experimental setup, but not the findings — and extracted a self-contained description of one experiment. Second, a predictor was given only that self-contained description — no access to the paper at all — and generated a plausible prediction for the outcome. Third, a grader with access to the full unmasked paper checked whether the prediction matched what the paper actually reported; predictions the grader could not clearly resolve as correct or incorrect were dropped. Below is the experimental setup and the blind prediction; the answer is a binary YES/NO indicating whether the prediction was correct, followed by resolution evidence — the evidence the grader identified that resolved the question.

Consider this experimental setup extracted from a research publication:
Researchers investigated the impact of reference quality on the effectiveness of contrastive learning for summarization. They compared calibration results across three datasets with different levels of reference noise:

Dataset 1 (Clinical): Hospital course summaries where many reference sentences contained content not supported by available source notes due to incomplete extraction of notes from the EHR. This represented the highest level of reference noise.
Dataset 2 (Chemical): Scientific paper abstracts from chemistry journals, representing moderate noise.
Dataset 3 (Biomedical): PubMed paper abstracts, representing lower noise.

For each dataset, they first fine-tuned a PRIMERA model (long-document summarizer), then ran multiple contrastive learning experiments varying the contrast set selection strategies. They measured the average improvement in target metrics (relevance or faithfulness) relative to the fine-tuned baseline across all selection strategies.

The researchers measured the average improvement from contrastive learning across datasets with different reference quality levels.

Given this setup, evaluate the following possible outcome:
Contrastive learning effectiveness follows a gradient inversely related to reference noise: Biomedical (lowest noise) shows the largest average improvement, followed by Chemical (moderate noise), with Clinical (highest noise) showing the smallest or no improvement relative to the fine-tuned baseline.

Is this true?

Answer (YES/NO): NO